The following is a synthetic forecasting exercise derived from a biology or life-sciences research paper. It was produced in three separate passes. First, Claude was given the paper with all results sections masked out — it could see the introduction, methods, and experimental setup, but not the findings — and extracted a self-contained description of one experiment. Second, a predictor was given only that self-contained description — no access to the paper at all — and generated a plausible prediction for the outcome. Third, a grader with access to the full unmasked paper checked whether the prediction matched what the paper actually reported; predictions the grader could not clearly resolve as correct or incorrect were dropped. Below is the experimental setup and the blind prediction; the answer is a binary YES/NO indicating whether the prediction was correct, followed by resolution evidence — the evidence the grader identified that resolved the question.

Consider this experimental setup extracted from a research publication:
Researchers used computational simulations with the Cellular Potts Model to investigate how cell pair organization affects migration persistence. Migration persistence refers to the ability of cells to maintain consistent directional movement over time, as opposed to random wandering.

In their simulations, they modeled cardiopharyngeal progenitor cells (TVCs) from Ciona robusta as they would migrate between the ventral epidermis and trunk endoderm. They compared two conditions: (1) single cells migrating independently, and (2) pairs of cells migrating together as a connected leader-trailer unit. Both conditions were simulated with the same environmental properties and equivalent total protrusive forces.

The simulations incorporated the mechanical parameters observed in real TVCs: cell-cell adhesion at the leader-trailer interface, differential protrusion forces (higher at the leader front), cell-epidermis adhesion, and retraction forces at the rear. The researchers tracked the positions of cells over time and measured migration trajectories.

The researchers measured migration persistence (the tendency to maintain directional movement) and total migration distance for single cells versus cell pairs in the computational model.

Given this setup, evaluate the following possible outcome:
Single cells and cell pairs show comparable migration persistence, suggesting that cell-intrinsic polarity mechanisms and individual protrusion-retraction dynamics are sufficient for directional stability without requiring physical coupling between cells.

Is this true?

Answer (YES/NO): NO